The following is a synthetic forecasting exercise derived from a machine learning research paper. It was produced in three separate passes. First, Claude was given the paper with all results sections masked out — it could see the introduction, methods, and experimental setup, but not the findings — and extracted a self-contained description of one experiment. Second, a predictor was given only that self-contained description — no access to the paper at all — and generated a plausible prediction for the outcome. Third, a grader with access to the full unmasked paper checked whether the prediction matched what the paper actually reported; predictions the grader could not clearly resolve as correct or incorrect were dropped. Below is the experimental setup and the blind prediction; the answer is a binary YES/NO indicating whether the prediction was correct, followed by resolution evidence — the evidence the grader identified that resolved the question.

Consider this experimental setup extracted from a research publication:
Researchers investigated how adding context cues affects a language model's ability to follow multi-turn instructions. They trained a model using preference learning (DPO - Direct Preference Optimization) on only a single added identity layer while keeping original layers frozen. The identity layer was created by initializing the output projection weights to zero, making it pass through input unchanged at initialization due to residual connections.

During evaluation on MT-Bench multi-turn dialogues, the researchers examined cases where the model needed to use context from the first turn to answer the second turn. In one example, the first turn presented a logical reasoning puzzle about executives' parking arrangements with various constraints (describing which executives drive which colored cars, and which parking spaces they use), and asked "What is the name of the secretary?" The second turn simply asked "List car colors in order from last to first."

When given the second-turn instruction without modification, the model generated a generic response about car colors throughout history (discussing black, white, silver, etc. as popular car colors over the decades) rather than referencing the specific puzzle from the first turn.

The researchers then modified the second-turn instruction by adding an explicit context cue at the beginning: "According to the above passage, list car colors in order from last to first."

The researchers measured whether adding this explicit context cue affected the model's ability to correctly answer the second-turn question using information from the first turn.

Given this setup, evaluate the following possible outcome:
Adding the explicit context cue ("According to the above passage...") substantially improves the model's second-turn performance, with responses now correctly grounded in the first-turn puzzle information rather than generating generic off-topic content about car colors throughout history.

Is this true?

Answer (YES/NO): YES